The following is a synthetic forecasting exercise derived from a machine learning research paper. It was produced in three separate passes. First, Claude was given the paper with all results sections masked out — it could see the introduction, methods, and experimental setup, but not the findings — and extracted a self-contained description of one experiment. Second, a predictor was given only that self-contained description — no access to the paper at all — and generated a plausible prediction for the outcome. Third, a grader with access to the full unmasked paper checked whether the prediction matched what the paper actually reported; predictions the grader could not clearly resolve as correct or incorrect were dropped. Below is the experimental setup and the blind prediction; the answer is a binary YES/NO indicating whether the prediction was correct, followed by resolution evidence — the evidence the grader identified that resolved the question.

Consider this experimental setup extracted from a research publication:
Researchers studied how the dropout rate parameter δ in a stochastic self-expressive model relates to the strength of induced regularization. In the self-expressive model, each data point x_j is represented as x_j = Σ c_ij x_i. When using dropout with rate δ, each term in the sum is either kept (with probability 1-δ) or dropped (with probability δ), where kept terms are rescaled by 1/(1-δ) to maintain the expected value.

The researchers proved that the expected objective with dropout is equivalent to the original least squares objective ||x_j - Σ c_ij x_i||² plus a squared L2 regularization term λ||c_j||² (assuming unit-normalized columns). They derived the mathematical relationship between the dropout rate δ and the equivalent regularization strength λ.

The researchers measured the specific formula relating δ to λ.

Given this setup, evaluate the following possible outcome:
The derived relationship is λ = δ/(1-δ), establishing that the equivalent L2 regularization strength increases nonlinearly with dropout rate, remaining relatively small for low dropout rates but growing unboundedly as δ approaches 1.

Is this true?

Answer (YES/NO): YES